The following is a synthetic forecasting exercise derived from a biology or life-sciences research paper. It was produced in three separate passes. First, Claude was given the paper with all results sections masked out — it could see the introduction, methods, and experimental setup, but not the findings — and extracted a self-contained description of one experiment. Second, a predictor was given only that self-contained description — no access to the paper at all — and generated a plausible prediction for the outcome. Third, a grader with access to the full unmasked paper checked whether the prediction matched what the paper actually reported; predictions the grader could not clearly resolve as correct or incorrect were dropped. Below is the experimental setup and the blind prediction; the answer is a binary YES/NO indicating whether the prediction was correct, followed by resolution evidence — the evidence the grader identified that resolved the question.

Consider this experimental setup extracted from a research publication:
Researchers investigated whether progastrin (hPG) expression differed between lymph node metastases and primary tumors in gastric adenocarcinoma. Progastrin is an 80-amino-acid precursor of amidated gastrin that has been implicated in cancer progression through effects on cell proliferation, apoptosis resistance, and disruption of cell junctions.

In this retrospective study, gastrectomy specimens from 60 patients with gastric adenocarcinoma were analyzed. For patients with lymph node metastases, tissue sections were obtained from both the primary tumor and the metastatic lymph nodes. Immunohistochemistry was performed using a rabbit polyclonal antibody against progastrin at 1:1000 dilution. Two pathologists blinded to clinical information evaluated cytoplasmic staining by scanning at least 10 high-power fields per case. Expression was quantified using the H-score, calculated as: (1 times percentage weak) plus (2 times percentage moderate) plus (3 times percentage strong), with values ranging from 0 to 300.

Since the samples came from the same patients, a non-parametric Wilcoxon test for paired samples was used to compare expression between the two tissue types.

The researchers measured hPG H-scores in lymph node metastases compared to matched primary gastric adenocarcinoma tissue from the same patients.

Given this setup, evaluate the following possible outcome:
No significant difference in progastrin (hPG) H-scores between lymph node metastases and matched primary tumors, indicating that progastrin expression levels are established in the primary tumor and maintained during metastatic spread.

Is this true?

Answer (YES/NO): YES